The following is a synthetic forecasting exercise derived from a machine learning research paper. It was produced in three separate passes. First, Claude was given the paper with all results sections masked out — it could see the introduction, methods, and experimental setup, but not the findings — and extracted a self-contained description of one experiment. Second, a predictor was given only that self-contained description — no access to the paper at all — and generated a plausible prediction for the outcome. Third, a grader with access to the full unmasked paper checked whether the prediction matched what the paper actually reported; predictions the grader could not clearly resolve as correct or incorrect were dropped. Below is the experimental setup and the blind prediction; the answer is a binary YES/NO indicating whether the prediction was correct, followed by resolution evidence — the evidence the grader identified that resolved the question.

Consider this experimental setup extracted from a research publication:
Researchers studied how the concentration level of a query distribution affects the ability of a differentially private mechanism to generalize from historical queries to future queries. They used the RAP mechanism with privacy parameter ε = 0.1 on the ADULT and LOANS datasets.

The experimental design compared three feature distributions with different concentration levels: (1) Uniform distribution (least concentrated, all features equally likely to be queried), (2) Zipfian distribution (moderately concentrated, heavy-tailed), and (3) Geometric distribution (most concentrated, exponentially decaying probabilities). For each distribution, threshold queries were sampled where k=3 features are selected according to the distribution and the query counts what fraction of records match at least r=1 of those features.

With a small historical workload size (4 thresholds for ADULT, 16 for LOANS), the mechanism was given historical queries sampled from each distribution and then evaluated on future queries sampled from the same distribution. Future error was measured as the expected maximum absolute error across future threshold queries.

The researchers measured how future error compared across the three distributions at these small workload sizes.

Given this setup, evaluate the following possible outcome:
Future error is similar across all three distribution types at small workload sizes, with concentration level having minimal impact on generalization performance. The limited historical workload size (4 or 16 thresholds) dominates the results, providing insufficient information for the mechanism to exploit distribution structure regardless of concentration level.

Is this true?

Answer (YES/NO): NO